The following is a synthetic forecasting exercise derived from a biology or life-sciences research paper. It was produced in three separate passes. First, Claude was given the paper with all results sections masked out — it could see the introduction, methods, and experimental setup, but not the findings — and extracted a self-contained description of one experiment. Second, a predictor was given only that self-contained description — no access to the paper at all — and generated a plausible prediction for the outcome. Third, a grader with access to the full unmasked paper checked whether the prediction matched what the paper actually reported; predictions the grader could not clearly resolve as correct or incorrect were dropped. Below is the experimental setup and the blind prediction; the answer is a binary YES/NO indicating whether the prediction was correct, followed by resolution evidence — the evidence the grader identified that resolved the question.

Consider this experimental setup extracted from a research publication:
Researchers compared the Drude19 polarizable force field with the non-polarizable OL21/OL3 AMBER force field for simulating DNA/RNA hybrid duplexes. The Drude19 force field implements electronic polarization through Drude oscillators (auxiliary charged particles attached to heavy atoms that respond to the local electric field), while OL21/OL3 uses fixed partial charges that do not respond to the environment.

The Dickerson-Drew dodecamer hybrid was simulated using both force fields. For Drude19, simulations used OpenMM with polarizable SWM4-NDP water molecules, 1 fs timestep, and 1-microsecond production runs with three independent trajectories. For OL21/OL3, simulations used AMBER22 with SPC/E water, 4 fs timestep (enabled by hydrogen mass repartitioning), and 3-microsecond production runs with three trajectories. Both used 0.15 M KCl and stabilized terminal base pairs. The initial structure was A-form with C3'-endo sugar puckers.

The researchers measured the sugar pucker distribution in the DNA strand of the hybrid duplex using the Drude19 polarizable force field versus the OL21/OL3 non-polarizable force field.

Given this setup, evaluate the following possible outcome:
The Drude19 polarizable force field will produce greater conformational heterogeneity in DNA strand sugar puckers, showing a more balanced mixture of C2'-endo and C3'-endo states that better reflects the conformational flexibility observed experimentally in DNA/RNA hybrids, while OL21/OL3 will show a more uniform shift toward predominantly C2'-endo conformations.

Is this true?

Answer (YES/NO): NO